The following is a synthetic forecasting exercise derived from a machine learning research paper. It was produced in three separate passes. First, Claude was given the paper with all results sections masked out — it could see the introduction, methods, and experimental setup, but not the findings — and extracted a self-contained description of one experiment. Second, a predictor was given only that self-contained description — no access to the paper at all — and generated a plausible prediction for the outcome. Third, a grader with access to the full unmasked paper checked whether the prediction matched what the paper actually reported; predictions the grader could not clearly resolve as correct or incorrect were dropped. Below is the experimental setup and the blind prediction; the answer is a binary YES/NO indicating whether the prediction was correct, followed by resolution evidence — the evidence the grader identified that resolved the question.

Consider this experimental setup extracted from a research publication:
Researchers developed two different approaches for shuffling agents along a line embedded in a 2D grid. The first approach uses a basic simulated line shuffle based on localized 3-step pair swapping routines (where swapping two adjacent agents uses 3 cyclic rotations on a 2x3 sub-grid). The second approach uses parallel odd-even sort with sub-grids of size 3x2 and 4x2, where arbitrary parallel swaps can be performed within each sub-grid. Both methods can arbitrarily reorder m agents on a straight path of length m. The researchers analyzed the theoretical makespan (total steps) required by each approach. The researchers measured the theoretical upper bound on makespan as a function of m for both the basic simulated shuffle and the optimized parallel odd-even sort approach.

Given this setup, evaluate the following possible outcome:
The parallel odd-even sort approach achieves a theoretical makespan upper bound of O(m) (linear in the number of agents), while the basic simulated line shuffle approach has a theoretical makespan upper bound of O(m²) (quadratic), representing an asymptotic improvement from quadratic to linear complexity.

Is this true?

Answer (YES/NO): NO